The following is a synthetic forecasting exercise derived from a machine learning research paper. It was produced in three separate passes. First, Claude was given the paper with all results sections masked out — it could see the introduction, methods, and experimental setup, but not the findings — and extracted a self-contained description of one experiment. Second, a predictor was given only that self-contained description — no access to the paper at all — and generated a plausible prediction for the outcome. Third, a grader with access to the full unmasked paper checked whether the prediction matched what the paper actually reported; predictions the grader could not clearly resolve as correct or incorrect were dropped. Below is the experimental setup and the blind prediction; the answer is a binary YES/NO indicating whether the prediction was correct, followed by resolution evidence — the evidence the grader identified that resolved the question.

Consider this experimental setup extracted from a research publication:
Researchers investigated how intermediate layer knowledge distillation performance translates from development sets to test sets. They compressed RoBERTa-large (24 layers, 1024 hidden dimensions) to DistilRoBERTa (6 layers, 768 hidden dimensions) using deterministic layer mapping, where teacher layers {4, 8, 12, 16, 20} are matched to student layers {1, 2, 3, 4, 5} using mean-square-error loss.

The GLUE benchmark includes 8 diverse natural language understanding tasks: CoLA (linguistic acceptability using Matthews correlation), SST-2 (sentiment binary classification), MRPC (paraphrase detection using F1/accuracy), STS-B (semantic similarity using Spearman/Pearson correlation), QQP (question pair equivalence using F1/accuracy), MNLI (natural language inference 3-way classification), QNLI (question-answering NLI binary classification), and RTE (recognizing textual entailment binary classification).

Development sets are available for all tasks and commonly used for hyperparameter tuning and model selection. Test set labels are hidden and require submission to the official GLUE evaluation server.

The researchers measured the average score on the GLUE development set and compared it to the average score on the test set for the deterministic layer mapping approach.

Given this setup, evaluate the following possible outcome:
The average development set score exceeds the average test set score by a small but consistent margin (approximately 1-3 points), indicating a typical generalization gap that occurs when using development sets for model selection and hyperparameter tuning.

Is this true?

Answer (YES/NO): NO